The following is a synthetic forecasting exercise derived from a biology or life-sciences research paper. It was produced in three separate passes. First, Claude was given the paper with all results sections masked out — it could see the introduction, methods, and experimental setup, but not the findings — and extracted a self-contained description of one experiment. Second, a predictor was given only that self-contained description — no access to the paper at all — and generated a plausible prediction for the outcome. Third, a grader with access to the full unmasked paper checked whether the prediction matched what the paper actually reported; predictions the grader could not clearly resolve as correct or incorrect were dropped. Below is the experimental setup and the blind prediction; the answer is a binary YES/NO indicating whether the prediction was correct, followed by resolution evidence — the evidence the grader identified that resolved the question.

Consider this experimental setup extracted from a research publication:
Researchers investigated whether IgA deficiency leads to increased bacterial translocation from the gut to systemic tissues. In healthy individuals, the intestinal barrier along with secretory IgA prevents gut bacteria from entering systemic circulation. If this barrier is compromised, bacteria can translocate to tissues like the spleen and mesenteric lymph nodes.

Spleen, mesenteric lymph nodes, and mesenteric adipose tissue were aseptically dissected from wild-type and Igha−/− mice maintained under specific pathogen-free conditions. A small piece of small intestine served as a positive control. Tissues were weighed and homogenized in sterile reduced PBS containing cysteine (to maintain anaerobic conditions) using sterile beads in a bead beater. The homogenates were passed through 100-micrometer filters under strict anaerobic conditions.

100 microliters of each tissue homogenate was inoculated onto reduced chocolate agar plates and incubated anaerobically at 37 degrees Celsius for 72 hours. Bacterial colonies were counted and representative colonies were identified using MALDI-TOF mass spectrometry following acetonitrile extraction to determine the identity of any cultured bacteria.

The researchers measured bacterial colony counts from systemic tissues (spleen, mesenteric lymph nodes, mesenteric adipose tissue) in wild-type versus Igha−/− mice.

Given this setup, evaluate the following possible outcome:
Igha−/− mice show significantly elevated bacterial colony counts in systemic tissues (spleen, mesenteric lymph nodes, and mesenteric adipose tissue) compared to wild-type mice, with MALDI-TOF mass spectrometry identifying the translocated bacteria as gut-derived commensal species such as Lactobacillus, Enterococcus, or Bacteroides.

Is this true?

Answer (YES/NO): NO